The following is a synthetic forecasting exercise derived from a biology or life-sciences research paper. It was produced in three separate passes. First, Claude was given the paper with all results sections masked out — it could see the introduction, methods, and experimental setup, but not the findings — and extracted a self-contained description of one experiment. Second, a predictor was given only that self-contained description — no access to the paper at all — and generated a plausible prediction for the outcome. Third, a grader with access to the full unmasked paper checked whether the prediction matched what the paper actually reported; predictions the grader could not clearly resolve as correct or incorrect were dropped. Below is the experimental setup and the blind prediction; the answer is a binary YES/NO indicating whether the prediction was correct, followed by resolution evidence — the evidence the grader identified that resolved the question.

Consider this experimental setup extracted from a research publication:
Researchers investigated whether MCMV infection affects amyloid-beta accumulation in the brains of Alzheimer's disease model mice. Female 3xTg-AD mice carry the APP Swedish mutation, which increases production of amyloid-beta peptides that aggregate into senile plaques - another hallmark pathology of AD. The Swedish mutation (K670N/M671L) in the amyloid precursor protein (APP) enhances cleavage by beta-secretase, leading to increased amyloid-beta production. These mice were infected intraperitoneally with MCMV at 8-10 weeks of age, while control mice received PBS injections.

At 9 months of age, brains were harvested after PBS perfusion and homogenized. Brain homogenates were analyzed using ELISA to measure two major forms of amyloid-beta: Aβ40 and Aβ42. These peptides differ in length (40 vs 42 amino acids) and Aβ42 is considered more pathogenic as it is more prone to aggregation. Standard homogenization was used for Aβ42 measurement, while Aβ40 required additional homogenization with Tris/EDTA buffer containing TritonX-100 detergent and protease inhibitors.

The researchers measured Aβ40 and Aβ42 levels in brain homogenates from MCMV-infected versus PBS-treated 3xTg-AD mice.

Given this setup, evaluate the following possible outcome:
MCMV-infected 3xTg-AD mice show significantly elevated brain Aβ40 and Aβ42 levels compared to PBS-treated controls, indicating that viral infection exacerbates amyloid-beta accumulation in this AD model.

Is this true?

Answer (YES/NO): NO